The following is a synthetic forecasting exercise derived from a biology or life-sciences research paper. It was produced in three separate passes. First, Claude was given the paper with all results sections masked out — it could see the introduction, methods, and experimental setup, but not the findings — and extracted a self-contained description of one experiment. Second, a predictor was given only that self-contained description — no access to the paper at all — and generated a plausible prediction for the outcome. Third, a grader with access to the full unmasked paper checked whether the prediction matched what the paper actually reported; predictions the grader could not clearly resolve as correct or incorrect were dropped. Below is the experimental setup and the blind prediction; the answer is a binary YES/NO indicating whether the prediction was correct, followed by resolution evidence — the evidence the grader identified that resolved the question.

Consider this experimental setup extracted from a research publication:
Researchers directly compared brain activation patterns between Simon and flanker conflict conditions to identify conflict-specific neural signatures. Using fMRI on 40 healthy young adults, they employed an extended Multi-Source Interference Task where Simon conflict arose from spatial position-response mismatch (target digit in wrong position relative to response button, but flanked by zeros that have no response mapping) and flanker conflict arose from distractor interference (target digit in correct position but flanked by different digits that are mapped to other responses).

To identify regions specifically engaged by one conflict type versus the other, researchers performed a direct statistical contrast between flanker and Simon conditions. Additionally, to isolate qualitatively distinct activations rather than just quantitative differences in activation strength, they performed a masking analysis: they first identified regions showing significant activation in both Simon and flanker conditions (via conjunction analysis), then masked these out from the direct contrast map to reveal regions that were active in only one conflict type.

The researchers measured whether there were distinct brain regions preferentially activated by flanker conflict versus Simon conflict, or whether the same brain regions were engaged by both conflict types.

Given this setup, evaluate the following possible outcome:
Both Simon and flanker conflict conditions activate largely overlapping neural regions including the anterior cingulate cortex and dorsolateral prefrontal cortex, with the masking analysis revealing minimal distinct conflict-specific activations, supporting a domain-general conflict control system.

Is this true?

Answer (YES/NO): NO